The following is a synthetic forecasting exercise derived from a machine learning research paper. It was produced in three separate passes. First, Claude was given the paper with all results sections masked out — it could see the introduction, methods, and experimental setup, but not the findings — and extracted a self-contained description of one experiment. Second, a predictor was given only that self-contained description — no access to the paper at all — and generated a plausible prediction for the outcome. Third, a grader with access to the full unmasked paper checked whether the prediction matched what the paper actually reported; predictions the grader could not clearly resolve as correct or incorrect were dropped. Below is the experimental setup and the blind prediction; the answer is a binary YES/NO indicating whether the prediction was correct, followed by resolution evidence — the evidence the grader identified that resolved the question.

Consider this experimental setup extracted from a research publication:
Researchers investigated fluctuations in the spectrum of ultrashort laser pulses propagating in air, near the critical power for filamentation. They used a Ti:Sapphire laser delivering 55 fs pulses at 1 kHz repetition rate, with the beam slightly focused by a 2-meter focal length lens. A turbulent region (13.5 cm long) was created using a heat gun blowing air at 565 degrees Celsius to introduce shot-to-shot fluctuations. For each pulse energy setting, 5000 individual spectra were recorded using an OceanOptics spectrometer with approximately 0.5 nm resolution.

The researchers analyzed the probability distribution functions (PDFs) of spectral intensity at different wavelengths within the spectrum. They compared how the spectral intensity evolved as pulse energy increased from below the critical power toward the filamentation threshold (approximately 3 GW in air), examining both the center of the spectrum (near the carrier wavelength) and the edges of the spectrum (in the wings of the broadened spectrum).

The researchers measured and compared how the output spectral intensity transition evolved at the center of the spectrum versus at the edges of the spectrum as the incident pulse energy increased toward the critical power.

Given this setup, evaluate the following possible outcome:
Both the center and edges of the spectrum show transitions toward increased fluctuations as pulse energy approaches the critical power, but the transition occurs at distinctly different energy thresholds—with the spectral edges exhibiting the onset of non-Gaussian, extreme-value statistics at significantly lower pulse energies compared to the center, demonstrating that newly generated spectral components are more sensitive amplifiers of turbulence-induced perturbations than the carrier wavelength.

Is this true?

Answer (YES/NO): NO